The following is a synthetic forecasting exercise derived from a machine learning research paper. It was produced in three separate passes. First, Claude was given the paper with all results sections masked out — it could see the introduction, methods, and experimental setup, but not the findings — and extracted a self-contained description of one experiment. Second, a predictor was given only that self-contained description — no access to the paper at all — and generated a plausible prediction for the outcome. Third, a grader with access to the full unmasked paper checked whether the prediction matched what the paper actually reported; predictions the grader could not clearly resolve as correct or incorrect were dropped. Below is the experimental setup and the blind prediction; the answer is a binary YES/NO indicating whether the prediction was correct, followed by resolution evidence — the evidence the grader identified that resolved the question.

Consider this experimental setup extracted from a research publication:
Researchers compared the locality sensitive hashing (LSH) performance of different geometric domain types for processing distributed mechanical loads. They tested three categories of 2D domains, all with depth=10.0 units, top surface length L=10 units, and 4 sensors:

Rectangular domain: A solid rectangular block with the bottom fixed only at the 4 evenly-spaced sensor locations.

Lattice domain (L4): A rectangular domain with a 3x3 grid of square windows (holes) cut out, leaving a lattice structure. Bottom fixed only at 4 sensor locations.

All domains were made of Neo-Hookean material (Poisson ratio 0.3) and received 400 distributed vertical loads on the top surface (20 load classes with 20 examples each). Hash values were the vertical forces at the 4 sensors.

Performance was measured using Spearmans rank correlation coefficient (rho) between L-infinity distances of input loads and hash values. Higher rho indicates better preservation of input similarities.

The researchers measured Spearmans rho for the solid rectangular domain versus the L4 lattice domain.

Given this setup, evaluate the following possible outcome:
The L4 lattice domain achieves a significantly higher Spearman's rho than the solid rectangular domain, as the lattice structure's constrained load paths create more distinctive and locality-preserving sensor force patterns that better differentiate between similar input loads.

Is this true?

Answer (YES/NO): YES